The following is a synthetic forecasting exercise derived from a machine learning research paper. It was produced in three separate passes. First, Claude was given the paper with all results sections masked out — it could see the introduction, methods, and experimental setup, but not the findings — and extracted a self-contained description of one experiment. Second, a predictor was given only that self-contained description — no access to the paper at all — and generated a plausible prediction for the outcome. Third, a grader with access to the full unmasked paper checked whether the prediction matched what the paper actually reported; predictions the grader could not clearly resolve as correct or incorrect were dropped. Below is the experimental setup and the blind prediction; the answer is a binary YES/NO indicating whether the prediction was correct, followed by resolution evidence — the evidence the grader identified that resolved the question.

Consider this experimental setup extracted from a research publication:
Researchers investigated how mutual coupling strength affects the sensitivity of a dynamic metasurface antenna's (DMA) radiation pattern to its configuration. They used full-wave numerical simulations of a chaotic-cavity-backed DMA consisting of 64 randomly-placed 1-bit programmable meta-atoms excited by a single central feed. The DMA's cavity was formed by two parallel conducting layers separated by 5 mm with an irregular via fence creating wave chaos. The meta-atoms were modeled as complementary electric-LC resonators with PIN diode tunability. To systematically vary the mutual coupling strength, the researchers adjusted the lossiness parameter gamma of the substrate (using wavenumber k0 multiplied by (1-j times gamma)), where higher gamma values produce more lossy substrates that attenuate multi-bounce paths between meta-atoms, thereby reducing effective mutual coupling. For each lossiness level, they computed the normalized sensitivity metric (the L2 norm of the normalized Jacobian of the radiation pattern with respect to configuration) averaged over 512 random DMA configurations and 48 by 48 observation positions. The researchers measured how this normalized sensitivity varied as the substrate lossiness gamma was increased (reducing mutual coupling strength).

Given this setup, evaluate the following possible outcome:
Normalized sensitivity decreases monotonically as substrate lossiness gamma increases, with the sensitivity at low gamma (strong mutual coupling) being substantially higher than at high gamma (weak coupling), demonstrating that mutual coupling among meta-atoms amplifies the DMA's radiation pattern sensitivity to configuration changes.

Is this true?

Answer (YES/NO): YES